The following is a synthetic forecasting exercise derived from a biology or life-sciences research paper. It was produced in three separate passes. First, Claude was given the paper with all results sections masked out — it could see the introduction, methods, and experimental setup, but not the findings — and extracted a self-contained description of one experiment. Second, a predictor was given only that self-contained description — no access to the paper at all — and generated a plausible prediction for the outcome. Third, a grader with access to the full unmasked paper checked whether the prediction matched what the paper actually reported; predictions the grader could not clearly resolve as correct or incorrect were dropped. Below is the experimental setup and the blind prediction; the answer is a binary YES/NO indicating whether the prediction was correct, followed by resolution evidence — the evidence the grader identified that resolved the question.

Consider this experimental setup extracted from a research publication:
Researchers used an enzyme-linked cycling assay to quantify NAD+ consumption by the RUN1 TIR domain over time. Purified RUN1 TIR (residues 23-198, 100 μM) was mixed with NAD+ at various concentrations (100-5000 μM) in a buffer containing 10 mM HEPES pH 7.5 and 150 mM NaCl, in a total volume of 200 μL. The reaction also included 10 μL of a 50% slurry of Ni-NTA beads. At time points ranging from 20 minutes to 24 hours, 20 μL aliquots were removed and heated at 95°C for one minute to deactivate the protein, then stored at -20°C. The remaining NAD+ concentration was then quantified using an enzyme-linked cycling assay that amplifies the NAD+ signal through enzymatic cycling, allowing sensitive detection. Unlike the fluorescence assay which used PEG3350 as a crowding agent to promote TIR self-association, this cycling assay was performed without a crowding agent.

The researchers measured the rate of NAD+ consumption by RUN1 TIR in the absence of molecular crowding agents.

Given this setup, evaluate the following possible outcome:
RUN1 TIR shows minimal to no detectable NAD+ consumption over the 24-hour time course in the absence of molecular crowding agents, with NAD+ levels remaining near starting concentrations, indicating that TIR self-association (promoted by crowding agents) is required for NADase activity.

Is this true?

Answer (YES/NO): NO